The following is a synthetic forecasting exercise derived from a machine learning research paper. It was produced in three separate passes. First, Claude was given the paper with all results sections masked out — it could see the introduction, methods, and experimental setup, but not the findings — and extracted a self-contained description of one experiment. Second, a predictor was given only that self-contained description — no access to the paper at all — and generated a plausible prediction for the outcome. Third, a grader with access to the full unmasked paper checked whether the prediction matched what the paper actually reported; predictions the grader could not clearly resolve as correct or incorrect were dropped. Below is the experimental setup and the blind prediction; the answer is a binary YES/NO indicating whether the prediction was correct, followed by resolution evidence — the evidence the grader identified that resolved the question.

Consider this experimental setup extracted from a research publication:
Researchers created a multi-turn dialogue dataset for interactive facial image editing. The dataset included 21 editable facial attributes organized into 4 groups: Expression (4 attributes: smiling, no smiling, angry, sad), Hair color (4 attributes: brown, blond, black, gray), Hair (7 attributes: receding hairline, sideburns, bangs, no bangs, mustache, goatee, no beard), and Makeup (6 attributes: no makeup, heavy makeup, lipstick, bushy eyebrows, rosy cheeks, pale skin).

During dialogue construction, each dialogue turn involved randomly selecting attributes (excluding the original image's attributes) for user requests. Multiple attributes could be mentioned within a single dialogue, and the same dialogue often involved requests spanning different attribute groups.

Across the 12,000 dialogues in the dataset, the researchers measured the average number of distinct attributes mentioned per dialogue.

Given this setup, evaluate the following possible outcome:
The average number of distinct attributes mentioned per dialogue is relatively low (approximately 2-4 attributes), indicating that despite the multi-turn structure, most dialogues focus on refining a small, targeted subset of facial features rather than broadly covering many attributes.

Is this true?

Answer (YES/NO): NO